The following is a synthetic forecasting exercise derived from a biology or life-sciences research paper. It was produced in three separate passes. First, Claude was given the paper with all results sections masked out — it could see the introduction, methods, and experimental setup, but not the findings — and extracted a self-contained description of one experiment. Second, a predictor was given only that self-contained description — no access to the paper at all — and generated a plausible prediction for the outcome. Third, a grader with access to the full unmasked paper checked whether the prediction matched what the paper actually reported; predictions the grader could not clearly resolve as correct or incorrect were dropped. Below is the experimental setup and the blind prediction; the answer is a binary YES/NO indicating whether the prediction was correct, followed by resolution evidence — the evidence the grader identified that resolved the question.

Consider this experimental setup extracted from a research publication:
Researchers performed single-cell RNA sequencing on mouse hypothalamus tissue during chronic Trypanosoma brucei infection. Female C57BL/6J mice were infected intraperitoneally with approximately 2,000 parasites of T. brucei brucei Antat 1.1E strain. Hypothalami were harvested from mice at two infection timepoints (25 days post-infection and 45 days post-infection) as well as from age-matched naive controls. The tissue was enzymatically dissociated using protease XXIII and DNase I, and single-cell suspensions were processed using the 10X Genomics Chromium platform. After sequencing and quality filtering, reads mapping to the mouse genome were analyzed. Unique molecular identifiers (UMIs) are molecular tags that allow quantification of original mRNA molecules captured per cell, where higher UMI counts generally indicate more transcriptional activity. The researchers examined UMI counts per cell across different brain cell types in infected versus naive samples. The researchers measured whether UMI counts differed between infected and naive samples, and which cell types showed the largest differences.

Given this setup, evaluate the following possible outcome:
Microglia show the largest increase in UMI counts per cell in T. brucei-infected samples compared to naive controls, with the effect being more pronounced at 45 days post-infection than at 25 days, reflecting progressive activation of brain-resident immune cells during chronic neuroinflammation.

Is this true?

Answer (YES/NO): NO